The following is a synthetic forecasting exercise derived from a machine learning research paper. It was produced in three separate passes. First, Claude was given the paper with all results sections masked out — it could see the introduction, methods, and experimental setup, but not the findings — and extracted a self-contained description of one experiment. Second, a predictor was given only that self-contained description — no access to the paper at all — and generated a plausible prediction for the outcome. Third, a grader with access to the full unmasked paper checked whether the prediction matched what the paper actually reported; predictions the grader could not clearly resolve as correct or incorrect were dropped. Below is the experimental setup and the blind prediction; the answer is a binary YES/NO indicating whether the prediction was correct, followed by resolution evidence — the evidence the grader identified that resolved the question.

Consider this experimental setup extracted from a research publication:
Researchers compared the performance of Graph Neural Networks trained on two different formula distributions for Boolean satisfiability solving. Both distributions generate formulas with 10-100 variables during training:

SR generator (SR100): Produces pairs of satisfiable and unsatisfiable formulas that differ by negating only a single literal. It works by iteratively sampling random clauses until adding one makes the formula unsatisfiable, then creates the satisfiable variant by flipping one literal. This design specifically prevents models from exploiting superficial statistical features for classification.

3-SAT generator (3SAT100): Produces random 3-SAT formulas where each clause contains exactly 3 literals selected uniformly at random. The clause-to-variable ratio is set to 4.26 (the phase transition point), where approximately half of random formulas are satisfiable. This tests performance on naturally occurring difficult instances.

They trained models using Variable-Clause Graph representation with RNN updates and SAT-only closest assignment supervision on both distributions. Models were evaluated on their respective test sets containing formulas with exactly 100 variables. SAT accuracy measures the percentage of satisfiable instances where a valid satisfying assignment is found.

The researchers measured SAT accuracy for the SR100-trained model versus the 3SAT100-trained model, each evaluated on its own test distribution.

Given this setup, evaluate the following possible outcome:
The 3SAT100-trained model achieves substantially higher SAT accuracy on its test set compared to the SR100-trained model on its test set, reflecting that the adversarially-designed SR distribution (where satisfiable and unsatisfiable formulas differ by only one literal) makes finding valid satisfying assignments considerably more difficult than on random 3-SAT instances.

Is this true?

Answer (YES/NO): NO